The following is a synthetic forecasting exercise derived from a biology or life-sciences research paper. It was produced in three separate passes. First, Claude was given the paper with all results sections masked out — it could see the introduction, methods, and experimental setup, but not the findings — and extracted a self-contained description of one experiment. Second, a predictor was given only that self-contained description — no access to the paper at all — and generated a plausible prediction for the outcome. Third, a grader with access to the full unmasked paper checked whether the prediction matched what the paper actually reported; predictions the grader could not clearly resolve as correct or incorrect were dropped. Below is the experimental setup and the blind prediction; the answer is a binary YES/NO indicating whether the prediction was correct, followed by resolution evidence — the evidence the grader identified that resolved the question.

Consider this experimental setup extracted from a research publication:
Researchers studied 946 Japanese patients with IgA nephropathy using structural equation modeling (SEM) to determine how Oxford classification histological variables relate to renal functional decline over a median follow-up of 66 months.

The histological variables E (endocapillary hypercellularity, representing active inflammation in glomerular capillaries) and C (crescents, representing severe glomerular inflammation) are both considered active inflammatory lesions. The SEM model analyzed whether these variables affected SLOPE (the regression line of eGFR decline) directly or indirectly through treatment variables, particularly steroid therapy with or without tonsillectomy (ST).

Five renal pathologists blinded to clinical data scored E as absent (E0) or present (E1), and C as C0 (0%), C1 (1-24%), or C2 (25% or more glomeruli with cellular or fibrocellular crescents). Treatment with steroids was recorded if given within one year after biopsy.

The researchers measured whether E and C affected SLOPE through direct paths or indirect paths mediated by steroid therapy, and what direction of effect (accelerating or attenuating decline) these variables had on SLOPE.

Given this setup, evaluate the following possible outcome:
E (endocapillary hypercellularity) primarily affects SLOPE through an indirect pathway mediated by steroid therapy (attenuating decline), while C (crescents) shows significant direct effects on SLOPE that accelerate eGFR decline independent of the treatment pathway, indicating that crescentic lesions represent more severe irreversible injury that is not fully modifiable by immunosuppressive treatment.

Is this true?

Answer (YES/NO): NO